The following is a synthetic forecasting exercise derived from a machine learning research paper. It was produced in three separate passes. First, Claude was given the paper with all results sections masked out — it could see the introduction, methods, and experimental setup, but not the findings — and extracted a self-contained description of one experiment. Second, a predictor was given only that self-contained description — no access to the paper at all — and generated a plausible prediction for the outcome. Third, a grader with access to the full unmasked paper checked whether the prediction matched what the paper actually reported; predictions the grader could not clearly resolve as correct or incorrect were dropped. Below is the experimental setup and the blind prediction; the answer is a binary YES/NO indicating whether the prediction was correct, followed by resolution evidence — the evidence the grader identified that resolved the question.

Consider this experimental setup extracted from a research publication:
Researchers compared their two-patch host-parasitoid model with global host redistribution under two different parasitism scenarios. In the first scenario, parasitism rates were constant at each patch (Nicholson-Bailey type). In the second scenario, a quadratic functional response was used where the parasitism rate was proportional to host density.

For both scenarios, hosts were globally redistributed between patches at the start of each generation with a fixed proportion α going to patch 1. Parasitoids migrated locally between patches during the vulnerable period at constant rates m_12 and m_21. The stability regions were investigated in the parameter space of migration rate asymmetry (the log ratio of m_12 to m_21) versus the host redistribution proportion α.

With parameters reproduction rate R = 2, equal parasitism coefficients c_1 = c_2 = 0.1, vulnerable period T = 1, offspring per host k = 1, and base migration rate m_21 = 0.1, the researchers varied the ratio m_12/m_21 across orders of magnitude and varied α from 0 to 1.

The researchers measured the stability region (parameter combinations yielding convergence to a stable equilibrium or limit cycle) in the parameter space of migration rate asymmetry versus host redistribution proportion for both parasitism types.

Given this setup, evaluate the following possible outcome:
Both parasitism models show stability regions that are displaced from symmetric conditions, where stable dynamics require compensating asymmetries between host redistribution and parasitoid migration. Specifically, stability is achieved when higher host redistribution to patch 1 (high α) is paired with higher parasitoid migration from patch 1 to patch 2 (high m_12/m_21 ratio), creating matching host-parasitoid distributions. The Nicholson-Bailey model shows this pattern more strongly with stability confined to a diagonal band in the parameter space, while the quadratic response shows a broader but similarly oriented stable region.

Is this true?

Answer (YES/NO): NO